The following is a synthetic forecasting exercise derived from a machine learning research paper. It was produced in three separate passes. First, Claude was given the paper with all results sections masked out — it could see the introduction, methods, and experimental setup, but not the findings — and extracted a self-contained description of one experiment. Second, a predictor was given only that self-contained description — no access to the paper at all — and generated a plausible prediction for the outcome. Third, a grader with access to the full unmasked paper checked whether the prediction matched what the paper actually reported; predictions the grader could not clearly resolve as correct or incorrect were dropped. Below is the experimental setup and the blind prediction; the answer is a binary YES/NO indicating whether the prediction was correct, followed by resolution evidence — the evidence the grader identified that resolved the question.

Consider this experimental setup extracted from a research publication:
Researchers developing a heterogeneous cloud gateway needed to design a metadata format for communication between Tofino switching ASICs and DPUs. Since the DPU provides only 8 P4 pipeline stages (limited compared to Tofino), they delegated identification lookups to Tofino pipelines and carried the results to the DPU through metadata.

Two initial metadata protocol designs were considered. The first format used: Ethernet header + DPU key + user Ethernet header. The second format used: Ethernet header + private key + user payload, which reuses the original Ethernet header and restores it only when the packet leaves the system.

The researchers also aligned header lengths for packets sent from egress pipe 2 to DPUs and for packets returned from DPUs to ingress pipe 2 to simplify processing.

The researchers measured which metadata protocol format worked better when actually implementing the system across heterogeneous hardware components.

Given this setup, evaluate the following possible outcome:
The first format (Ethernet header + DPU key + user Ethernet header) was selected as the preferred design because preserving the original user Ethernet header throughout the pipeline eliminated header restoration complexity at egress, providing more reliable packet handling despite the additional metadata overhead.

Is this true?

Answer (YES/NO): NO